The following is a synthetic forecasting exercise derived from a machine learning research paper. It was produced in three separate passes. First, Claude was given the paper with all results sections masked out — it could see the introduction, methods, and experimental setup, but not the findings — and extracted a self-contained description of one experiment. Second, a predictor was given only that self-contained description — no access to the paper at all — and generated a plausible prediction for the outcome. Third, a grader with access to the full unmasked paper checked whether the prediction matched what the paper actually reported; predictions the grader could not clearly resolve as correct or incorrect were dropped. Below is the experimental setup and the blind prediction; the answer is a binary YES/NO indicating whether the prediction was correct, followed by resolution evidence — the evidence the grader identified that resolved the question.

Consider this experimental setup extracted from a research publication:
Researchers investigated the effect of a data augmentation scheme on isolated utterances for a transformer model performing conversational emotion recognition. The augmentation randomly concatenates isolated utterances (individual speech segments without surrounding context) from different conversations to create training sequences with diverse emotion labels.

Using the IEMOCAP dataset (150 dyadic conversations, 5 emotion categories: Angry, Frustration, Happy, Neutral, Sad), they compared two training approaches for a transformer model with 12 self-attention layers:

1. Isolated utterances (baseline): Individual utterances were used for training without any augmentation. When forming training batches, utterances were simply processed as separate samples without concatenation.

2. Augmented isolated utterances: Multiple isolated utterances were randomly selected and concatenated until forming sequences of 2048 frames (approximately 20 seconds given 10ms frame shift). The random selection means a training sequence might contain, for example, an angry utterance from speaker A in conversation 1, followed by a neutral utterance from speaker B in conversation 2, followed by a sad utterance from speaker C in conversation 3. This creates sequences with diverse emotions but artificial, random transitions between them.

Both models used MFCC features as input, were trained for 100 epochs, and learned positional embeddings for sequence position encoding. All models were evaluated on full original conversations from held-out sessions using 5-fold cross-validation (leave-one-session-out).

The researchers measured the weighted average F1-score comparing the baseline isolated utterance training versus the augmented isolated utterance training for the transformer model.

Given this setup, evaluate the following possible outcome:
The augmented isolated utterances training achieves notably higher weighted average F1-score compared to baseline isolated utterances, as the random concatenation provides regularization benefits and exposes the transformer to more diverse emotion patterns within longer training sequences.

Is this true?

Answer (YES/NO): YES